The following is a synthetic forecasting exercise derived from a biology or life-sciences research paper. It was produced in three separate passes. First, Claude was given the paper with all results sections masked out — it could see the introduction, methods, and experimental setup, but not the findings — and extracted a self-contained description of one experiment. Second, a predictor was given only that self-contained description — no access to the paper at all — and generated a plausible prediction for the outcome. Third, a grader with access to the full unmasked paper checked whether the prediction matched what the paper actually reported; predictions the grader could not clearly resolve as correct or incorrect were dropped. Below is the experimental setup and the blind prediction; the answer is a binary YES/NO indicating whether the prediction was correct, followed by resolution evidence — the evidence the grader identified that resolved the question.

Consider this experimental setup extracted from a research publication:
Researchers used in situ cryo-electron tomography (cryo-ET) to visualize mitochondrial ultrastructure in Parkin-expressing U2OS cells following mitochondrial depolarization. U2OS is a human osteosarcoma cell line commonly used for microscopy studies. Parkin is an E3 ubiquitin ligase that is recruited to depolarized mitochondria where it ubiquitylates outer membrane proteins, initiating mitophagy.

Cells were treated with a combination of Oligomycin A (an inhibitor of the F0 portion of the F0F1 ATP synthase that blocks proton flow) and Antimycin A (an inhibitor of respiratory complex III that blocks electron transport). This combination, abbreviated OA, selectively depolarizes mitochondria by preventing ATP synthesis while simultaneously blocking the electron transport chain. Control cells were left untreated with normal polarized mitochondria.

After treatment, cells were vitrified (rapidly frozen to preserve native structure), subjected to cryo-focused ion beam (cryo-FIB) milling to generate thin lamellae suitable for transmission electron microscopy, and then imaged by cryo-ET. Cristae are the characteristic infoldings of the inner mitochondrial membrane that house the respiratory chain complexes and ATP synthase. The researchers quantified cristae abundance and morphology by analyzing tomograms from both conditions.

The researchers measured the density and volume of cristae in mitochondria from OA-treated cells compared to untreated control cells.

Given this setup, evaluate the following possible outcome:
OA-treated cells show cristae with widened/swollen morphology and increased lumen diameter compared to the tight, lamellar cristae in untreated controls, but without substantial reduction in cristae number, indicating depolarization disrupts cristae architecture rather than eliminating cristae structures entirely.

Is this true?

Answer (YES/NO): NO